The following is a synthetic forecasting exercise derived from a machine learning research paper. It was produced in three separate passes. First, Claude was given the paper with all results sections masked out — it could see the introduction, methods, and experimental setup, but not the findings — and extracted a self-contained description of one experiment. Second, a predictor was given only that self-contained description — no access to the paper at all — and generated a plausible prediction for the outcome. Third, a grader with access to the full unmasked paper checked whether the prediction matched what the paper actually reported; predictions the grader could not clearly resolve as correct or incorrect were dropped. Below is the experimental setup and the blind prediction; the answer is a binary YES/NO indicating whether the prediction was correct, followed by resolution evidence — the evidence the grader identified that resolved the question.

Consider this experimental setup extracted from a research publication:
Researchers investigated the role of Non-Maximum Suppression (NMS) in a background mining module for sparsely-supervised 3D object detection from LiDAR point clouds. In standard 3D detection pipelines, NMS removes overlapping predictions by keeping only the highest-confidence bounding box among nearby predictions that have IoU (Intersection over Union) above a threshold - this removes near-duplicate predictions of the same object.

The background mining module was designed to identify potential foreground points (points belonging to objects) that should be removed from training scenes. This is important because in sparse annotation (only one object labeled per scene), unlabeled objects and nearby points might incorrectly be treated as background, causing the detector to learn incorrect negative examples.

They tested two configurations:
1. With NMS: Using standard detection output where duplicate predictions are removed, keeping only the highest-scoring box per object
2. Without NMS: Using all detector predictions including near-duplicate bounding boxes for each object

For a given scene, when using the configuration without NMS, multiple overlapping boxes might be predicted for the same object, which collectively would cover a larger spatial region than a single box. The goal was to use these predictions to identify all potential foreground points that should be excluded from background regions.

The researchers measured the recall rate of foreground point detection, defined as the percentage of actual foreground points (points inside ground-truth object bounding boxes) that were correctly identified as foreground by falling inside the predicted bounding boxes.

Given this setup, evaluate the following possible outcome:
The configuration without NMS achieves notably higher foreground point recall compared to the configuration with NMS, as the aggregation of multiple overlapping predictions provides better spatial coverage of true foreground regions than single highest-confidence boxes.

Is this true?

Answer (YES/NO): YES